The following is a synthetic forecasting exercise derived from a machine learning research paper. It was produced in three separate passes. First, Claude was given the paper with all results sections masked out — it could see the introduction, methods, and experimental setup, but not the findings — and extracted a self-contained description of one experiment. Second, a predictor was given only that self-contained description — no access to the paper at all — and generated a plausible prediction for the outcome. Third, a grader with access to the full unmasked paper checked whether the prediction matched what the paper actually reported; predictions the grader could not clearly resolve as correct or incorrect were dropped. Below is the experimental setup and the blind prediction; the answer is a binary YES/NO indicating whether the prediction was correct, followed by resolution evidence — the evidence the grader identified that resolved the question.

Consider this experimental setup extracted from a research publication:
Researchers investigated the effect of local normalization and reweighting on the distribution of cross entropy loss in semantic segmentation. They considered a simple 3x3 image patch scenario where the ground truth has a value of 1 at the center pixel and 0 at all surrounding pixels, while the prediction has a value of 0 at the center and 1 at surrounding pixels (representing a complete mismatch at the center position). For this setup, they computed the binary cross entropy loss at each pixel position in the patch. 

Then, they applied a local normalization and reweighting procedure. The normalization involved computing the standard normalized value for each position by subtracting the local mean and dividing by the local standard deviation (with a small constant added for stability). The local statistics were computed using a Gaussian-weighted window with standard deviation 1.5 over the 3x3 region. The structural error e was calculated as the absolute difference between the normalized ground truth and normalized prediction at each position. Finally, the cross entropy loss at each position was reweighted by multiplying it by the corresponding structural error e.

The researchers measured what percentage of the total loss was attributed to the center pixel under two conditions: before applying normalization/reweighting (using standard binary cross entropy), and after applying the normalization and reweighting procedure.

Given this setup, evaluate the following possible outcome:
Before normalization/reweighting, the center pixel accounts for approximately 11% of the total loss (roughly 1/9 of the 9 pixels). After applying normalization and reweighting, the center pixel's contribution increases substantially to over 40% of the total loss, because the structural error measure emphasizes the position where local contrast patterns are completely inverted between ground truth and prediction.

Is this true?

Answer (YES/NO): NO